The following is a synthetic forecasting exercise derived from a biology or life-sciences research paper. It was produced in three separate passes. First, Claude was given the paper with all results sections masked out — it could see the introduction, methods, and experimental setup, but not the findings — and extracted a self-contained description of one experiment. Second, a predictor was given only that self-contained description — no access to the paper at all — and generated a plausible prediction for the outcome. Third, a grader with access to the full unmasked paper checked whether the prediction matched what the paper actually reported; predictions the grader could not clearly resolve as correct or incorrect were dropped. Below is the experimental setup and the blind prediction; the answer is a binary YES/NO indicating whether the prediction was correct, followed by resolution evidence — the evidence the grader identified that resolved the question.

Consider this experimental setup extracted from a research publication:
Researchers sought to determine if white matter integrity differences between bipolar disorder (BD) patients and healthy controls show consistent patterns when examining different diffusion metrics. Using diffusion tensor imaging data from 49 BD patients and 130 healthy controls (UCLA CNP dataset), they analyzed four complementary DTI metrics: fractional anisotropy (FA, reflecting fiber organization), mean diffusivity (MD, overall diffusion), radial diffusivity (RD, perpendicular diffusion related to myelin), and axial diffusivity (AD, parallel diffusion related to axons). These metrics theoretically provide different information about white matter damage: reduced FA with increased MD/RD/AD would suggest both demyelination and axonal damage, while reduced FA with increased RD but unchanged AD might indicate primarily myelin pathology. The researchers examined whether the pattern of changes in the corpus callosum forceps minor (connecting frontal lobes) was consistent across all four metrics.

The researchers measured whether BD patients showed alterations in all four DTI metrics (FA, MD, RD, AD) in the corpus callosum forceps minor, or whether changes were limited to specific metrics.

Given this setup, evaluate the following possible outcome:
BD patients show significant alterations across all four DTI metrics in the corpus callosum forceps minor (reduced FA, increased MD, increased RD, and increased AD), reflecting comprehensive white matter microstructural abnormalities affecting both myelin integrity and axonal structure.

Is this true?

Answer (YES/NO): YES